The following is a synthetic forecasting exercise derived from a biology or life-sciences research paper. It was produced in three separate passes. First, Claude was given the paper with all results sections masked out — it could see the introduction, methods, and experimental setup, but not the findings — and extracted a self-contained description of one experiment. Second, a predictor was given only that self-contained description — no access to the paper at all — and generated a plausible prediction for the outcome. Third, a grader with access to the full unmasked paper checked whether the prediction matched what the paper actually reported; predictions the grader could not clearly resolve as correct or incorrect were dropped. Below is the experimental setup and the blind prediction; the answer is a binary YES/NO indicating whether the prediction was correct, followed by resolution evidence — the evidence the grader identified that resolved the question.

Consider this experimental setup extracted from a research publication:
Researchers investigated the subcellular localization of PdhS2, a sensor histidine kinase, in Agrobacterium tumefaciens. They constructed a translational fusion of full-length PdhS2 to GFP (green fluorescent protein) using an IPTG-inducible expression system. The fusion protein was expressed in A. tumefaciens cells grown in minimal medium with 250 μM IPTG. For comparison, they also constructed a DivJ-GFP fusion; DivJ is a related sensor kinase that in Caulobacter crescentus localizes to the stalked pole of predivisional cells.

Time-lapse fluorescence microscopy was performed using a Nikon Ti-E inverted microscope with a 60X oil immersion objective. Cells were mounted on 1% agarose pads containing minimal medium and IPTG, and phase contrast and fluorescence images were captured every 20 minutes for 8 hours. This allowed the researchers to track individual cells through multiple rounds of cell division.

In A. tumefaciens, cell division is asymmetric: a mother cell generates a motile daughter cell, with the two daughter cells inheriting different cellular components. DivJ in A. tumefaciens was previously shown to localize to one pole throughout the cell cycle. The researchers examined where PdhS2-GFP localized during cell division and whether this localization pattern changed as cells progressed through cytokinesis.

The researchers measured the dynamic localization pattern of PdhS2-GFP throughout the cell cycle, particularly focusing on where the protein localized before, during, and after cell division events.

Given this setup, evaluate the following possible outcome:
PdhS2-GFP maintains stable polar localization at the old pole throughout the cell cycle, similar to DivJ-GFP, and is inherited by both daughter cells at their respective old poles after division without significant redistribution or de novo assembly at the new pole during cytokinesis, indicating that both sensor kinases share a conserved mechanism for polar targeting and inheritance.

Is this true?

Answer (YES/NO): NO